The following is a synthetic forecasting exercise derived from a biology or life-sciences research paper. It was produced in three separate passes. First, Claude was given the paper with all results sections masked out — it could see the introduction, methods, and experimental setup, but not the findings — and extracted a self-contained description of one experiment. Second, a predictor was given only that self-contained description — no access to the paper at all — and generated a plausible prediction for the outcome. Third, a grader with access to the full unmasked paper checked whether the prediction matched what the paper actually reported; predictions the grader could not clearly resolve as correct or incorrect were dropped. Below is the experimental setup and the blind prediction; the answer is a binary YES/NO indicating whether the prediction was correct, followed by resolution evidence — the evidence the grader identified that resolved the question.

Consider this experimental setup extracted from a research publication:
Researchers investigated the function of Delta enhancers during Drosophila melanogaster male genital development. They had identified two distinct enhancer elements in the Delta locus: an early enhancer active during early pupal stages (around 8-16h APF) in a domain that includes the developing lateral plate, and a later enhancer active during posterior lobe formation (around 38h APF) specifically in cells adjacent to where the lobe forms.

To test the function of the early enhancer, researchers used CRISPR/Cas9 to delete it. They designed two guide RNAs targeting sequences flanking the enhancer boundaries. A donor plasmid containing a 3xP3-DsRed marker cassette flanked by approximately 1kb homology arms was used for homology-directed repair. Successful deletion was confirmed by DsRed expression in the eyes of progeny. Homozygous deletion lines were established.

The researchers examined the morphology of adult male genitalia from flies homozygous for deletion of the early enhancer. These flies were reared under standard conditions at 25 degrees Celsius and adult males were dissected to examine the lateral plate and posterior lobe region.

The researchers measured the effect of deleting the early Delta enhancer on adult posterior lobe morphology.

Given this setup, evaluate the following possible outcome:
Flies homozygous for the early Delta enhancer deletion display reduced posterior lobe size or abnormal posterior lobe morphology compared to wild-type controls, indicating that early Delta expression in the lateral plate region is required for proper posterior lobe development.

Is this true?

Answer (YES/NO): NO